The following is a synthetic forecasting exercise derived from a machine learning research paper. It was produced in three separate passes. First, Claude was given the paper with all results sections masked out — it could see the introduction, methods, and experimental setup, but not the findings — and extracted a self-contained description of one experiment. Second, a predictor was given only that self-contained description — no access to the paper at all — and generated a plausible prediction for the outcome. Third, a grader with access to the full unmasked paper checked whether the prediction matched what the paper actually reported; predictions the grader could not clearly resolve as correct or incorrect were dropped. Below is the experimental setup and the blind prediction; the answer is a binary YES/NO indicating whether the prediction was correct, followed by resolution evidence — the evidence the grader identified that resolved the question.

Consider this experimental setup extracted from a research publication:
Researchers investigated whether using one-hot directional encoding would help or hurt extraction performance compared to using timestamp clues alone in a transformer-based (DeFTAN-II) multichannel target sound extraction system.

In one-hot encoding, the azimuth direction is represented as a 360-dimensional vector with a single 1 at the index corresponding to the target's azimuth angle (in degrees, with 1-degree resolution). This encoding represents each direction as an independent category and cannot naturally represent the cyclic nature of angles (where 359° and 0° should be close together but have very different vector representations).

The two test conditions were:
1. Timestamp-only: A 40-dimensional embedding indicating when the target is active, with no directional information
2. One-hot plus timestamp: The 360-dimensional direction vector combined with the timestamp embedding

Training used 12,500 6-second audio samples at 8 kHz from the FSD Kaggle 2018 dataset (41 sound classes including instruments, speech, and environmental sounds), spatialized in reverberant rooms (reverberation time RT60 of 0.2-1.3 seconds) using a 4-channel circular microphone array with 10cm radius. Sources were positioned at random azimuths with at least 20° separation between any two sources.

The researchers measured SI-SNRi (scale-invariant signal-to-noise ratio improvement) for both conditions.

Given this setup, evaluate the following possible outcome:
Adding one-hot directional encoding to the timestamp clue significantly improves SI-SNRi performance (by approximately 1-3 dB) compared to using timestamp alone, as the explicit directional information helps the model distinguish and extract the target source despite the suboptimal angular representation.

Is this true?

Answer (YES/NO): NO